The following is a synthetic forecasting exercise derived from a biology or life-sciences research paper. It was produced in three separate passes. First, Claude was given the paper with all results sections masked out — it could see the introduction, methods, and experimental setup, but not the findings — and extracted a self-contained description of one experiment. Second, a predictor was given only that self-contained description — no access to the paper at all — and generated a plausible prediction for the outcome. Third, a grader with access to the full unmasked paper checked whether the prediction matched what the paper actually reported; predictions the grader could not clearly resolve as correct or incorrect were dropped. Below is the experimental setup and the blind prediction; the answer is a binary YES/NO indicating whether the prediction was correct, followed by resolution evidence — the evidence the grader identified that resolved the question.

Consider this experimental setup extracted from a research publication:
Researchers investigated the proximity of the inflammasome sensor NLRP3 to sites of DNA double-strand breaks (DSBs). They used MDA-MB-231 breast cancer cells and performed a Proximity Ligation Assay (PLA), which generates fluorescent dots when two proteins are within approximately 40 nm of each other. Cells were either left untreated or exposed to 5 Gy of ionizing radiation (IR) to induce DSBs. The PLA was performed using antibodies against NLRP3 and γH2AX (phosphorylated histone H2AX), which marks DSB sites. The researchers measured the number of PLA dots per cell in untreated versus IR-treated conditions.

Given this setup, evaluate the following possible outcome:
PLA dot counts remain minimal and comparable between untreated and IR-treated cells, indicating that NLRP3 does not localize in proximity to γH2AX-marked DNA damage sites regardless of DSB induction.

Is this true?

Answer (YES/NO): NO